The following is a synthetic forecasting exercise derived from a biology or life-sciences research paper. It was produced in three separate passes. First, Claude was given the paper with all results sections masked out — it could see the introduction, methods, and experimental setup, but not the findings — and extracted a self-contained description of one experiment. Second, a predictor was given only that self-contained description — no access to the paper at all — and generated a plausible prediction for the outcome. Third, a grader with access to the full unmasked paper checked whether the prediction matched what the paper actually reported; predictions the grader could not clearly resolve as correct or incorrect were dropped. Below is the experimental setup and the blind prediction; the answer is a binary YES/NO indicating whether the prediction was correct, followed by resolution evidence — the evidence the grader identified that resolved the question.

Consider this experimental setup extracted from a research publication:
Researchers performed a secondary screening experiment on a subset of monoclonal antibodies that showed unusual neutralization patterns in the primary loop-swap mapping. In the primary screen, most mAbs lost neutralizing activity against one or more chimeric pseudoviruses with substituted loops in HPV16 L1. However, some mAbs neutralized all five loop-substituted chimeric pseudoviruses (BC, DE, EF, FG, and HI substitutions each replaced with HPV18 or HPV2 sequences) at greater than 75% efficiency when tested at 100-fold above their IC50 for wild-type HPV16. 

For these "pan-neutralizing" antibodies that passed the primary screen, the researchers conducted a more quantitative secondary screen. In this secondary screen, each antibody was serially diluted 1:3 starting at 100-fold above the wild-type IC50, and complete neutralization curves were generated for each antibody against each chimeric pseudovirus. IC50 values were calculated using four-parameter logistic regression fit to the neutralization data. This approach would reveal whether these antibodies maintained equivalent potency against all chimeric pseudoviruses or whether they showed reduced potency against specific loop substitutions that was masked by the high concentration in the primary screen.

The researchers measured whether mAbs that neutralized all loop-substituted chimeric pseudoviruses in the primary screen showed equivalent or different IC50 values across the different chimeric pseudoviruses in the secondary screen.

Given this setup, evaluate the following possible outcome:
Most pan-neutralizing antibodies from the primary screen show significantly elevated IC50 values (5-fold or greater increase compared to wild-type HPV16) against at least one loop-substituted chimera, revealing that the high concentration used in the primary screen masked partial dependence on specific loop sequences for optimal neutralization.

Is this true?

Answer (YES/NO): YES